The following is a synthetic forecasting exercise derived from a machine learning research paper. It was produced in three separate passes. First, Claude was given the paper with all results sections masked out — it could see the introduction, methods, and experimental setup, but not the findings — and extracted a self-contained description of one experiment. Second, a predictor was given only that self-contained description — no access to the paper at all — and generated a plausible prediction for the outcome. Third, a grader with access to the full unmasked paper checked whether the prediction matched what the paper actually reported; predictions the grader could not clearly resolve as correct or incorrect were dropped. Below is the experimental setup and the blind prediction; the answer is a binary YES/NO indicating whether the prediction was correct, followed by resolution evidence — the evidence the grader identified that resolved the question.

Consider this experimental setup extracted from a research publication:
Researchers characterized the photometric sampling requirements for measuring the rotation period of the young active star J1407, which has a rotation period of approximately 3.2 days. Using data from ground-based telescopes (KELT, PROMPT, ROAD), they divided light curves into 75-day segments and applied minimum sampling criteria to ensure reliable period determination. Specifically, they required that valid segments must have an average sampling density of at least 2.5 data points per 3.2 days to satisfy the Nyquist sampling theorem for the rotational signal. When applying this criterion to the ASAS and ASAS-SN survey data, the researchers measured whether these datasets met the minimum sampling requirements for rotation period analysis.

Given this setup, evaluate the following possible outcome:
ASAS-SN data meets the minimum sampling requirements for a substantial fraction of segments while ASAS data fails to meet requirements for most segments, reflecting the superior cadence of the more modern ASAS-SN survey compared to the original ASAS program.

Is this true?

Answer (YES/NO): NO